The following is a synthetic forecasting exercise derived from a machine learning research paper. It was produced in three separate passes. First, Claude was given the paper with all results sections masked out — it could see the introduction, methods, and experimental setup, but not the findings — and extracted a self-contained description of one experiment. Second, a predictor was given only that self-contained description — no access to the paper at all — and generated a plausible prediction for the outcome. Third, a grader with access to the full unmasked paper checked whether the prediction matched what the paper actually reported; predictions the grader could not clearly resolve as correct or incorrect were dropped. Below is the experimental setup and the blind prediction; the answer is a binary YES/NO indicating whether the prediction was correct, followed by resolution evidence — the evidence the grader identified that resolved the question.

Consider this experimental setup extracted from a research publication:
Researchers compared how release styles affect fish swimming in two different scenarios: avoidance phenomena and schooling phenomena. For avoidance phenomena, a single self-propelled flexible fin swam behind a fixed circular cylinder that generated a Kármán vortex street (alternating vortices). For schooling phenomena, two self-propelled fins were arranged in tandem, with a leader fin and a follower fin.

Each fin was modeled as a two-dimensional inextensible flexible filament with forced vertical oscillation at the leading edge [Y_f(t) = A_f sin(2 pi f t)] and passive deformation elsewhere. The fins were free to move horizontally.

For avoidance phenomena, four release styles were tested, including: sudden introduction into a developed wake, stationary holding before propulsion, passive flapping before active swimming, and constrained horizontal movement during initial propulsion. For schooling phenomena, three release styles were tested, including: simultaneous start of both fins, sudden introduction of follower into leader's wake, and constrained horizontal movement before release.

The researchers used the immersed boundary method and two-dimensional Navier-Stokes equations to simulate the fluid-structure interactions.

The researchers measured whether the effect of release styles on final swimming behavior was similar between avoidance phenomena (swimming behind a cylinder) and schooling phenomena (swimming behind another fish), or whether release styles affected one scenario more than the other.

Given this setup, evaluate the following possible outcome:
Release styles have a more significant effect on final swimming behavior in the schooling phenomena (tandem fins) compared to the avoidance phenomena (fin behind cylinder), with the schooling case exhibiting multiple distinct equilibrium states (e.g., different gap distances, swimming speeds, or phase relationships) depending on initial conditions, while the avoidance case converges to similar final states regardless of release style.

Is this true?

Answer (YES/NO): NO